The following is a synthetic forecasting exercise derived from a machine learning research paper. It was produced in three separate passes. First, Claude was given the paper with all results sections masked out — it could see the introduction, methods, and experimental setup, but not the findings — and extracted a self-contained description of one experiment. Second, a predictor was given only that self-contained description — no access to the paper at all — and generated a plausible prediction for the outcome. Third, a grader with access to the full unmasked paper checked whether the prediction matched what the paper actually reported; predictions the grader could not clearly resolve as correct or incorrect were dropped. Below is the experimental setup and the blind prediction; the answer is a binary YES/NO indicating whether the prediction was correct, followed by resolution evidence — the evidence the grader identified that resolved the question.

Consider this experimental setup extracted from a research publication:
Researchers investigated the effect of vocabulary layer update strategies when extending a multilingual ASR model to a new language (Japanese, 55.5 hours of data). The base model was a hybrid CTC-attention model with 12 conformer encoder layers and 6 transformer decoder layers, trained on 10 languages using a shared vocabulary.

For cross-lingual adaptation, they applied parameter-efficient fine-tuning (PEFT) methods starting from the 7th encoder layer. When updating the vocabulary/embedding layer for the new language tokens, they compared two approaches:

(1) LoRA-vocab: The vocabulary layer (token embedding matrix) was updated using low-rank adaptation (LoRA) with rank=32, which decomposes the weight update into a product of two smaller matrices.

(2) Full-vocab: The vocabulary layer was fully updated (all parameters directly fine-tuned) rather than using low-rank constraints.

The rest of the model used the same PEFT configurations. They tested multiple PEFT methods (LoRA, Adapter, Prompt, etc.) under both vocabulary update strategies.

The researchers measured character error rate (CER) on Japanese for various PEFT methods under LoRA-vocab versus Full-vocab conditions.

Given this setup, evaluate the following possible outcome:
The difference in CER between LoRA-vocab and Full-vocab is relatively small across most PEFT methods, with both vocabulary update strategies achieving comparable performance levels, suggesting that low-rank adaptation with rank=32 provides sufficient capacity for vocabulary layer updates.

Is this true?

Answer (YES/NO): NO